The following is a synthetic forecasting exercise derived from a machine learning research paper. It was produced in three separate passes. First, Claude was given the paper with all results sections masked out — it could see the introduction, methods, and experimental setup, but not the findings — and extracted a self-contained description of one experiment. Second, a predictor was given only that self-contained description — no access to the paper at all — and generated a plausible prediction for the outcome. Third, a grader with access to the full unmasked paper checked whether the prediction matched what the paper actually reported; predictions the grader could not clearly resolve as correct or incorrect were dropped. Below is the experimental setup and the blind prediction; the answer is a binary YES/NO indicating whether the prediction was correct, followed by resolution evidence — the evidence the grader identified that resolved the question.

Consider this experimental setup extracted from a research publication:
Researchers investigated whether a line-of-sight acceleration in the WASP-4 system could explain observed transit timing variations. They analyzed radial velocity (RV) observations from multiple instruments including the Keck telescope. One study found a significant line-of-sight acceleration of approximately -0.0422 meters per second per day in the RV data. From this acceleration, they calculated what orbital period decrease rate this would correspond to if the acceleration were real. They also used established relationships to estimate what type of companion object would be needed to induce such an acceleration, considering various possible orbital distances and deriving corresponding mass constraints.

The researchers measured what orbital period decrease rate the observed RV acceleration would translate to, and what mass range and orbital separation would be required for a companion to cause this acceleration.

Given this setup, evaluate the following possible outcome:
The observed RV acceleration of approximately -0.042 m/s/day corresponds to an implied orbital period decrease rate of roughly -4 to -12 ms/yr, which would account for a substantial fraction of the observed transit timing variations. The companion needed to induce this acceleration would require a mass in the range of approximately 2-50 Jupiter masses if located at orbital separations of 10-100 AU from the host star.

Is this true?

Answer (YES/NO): NO